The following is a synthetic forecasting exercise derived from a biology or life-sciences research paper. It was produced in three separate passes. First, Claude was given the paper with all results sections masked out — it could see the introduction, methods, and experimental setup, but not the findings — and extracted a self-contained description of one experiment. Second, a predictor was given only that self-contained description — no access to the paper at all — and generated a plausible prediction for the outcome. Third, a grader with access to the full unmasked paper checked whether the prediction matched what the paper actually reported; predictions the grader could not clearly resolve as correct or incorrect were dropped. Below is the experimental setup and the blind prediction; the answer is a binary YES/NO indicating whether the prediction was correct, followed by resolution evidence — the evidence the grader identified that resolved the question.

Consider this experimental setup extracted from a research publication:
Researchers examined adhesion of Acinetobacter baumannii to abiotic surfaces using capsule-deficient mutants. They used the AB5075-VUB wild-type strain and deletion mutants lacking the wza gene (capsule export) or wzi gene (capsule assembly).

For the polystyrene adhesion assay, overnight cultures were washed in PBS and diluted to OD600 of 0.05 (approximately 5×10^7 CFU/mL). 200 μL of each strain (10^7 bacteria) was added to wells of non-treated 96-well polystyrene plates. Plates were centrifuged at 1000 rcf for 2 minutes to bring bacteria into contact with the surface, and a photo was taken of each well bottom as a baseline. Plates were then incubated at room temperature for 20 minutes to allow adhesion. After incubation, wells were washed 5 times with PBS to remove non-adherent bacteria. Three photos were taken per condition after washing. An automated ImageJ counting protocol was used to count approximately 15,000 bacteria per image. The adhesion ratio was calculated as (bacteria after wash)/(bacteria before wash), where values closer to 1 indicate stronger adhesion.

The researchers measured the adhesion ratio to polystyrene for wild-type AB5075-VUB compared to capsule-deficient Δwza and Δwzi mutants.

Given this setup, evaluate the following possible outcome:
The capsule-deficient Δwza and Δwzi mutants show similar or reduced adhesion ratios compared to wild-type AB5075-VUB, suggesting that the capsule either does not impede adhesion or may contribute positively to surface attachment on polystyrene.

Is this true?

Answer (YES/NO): NO